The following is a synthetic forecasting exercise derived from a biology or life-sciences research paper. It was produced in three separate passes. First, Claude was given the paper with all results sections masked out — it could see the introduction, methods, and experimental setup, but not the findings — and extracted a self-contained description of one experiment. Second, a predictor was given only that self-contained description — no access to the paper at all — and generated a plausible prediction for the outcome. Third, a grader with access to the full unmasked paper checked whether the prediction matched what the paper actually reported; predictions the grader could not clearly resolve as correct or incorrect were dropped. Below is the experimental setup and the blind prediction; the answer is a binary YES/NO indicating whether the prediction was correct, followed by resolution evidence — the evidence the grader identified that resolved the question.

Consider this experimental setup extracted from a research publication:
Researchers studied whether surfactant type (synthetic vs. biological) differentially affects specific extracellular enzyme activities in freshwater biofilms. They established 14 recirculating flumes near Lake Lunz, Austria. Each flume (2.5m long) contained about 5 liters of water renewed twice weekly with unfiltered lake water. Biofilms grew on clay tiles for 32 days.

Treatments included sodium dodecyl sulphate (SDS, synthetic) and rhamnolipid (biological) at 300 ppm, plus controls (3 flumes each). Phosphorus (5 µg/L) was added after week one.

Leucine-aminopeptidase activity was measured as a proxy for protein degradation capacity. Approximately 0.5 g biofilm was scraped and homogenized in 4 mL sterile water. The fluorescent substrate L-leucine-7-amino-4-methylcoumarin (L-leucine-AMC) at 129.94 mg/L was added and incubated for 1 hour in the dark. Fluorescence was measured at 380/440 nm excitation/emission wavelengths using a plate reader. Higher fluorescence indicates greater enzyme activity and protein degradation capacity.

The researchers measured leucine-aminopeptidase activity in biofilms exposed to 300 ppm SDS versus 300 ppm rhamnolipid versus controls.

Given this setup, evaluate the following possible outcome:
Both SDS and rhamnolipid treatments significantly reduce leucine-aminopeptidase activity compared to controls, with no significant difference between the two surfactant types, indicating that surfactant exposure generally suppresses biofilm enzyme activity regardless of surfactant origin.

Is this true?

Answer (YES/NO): NO